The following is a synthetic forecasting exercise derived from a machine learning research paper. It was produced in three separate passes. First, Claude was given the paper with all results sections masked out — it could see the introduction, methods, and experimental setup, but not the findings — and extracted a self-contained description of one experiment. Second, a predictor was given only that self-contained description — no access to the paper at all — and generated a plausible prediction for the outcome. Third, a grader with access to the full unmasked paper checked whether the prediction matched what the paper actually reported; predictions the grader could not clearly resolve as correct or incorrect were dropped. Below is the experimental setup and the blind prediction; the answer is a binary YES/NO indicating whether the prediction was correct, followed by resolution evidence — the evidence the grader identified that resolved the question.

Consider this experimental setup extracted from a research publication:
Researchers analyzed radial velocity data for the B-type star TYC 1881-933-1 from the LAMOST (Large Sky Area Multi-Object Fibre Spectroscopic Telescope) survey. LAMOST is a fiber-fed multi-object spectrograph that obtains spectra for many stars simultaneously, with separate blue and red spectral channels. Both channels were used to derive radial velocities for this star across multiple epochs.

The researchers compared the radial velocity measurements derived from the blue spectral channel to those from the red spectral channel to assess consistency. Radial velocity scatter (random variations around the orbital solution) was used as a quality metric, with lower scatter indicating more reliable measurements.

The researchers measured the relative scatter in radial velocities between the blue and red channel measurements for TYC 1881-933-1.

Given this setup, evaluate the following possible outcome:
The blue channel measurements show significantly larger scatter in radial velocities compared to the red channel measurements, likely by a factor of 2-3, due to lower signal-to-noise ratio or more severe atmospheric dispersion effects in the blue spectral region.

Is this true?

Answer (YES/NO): YES